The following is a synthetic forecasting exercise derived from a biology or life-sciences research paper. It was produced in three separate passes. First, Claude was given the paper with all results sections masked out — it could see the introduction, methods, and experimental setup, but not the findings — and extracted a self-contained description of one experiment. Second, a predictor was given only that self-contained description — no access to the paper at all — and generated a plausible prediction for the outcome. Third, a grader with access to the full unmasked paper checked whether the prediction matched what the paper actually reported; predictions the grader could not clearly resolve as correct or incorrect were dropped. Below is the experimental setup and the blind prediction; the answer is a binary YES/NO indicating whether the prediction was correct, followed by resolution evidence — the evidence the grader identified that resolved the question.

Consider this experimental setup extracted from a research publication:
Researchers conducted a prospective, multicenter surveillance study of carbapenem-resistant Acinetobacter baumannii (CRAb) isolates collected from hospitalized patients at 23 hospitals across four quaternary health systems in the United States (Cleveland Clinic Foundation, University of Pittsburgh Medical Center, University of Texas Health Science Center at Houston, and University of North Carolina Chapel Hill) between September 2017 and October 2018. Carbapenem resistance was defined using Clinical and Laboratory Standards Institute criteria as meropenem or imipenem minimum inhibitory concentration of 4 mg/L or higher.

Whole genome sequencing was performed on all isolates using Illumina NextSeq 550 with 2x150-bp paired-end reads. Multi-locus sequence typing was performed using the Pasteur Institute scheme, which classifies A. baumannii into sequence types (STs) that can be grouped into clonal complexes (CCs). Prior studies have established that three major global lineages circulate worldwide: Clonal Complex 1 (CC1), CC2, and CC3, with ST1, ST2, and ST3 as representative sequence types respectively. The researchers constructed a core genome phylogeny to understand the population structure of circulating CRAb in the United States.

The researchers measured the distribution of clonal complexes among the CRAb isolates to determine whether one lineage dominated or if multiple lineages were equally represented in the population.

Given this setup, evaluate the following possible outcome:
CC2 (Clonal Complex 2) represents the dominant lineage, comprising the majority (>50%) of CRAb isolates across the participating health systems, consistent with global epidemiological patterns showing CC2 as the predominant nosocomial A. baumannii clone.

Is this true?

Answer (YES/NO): YES